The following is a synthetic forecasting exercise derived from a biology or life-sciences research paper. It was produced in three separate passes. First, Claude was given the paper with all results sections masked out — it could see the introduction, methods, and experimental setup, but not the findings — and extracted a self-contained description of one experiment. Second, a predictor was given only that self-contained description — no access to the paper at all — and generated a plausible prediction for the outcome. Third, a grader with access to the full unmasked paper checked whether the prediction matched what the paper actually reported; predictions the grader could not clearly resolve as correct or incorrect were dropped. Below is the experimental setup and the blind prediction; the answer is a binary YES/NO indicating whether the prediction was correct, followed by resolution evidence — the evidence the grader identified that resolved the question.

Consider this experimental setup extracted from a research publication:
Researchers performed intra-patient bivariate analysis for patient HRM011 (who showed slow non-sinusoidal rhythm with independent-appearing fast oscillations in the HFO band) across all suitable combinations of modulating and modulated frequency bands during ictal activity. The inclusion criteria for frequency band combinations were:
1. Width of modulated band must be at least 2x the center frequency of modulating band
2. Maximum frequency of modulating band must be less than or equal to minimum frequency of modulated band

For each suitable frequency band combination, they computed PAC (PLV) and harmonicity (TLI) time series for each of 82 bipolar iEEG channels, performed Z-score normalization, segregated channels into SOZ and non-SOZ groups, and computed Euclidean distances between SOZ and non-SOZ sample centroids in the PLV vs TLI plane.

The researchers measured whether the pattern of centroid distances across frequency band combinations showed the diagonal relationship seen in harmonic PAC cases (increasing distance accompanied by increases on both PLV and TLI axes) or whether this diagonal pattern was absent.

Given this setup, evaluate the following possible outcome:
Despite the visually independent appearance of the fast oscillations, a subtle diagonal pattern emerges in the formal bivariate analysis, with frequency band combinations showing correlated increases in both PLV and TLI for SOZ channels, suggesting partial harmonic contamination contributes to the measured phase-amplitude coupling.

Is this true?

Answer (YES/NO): NO